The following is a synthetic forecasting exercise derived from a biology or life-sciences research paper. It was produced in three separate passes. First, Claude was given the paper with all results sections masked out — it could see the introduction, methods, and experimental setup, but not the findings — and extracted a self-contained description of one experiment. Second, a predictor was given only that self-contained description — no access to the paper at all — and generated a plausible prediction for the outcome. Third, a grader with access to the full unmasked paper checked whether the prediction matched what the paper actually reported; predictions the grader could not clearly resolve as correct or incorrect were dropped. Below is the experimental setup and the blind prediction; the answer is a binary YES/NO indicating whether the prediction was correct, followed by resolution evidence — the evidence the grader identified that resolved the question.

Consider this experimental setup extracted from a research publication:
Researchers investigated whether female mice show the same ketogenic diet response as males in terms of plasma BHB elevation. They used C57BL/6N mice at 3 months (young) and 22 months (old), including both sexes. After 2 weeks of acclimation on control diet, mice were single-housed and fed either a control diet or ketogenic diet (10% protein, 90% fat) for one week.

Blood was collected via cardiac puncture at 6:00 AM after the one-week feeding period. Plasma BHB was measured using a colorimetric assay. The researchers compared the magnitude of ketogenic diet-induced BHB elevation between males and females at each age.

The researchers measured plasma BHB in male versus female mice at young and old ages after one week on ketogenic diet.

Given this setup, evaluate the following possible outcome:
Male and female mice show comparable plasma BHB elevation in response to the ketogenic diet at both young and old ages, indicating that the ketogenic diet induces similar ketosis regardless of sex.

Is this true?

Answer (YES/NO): NO